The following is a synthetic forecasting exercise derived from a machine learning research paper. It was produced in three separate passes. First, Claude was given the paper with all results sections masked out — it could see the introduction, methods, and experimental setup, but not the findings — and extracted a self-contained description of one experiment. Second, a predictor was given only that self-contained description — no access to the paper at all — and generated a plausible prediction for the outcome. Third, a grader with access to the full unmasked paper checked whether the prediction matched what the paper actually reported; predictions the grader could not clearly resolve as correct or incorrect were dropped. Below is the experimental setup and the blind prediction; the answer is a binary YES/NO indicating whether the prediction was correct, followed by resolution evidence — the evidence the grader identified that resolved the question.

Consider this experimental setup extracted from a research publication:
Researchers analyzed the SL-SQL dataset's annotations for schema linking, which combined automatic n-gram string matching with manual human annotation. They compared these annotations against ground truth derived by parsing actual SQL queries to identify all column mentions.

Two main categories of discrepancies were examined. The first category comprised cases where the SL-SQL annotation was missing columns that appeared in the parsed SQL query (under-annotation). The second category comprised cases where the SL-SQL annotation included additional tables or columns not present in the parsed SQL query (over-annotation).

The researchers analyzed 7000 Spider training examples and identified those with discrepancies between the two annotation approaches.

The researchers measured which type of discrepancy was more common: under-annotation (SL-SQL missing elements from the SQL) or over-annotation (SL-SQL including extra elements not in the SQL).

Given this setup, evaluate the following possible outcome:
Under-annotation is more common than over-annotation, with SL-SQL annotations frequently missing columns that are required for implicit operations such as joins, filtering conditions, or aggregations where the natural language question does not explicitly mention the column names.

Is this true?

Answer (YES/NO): YES